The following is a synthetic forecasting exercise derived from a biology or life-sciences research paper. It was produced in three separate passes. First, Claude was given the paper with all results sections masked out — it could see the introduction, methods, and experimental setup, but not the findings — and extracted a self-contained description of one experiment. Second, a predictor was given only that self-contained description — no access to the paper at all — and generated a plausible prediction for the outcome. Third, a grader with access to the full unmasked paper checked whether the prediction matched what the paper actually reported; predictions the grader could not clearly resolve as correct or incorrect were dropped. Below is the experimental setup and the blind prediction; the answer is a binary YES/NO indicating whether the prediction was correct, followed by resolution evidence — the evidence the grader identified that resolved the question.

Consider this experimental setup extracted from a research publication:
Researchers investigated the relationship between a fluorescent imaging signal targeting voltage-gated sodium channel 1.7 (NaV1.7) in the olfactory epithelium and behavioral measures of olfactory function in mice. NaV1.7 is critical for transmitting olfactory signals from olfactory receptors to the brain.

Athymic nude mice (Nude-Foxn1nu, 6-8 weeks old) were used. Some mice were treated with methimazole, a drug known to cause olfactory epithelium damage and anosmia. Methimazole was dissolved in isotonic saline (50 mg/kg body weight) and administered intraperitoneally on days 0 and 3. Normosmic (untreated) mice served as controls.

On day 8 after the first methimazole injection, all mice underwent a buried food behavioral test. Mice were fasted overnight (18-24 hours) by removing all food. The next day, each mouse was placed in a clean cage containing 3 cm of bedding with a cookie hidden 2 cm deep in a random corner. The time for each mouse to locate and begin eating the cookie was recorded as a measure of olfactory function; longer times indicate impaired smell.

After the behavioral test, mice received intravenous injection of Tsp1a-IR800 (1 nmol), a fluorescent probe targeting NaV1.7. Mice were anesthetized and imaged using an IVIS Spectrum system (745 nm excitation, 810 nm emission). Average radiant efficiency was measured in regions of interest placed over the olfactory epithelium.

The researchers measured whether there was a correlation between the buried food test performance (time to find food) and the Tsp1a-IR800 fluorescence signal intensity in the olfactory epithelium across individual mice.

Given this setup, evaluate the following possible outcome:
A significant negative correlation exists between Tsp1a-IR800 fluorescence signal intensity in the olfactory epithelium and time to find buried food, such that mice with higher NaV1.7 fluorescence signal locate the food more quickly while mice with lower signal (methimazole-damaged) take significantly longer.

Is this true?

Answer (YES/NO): YES